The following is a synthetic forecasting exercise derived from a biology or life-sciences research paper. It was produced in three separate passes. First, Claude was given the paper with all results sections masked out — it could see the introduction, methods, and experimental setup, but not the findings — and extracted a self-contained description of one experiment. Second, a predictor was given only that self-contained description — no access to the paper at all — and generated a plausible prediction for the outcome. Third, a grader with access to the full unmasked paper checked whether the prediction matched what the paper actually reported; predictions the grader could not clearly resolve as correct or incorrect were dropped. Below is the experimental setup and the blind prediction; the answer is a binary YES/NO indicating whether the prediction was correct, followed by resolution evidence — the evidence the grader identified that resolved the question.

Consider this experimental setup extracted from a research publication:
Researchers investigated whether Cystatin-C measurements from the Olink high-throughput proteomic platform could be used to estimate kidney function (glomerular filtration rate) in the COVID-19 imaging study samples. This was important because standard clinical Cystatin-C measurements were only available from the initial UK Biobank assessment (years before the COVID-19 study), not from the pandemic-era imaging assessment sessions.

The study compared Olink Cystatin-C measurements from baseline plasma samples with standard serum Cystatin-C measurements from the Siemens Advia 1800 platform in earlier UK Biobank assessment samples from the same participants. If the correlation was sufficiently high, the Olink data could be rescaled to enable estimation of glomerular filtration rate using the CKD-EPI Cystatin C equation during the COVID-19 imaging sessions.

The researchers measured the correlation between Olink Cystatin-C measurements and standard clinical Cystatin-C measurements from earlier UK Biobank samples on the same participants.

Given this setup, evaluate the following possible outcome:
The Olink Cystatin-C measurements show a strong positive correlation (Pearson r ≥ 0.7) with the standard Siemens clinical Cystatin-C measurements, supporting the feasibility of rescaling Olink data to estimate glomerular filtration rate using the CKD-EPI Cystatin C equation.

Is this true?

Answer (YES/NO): YES